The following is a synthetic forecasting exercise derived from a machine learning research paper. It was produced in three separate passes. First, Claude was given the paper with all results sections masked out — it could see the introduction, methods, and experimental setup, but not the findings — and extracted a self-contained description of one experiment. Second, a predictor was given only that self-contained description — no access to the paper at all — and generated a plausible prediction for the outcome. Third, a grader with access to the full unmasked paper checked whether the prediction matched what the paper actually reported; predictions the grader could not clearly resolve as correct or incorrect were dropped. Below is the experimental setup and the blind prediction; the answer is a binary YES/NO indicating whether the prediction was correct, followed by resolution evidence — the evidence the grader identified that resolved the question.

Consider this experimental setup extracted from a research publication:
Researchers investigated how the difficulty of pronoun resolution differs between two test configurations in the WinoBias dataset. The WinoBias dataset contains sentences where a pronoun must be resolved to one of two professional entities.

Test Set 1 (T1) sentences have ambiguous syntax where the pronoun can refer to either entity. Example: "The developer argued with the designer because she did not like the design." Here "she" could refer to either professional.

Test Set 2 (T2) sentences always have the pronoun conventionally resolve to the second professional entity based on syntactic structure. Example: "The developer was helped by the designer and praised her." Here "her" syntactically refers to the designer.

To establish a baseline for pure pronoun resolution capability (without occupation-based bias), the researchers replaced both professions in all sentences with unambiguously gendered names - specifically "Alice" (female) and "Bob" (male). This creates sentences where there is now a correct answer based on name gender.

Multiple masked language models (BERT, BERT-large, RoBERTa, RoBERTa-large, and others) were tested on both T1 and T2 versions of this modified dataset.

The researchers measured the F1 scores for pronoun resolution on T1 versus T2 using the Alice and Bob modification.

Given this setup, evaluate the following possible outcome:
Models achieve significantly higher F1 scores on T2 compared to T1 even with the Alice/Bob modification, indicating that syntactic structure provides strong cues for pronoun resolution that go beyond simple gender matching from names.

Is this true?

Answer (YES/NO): YES